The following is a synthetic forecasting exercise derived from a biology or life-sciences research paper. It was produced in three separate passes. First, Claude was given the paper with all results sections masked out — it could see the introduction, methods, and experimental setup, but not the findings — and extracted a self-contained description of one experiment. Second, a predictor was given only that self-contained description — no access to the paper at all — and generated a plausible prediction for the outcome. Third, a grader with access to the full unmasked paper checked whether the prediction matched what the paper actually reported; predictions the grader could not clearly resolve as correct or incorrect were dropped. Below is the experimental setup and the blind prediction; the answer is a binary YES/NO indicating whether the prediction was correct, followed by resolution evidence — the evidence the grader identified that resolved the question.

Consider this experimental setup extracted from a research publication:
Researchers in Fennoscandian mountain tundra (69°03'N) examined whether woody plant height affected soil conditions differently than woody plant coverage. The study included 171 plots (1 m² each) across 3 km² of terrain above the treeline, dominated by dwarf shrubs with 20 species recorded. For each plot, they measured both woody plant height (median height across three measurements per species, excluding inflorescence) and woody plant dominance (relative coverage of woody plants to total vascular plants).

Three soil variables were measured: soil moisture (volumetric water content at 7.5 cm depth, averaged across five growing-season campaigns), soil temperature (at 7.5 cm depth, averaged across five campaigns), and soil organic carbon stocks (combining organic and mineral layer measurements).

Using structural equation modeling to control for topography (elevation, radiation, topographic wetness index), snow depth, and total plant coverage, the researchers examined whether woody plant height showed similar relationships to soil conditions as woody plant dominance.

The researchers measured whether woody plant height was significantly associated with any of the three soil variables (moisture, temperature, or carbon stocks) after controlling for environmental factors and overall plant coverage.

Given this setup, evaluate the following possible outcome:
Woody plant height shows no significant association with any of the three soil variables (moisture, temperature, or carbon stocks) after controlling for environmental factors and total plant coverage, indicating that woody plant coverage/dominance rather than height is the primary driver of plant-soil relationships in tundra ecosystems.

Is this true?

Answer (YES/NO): YES